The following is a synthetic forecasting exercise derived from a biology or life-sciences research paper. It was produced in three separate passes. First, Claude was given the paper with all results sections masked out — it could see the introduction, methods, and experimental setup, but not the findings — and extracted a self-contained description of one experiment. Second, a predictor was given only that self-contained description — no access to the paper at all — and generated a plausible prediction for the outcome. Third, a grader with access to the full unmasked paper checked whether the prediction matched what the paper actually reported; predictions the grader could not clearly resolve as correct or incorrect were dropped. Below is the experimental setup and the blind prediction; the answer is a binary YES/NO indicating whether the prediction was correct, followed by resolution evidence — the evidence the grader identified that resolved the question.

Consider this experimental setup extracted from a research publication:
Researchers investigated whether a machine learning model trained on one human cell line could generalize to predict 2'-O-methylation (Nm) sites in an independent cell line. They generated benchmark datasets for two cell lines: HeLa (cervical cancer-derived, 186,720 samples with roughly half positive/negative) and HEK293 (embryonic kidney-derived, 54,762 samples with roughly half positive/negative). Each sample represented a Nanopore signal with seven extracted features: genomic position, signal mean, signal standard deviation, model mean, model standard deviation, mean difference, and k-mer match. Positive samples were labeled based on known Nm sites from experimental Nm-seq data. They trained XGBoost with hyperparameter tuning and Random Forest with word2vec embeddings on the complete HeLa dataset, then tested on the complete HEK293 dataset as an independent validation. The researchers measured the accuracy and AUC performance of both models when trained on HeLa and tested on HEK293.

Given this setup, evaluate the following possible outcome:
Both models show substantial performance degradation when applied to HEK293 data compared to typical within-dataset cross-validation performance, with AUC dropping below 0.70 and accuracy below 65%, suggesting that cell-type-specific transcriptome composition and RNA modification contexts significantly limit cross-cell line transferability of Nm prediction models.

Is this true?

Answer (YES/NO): NO